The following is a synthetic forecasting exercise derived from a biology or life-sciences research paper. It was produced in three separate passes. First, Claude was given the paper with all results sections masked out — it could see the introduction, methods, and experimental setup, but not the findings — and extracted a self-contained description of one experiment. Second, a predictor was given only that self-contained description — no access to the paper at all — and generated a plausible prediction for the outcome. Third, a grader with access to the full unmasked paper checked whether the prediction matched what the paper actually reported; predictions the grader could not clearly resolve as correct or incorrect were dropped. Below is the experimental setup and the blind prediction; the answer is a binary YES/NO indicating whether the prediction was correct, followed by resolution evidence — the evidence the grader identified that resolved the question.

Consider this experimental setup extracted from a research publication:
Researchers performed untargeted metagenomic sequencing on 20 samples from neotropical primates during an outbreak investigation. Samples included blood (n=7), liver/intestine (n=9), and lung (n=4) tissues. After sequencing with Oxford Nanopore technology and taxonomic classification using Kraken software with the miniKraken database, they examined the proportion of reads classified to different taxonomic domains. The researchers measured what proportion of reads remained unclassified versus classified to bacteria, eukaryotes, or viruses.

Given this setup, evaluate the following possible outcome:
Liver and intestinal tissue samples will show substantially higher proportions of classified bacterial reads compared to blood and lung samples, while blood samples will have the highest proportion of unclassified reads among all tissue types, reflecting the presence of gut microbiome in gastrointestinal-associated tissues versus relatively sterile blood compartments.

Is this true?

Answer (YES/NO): NO